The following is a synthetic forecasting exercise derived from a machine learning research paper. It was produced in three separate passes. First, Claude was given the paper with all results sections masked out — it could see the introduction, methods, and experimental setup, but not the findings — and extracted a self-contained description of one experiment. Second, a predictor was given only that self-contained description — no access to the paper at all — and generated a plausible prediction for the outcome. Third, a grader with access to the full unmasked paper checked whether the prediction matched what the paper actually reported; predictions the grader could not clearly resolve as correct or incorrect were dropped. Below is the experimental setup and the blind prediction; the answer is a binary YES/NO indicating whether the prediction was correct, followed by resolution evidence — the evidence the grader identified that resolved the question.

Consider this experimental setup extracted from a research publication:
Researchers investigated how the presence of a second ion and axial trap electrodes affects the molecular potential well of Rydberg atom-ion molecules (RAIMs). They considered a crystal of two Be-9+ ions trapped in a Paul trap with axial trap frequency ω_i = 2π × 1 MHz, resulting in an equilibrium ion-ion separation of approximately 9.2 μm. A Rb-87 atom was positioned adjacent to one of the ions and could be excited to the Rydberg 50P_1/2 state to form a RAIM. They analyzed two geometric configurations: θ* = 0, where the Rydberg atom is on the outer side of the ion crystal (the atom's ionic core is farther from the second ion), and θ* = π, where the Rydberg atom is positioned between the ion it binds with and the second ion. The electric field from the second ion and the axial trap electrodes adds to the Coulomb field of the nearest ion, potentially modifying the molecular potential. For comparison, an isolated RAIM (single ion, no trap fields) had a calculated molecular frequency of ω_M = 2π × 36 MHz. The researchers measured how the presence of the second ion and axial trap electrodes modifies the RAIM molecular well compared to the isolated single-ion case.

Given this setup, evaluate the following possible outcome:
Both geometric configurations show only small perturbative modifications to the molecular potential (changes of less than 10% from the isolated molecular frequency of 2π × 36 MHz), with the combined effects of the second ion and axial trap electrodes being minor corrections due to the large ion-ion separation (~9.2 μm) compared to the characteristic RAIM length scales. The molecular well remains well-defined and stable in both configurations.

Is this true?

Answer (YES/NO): YES